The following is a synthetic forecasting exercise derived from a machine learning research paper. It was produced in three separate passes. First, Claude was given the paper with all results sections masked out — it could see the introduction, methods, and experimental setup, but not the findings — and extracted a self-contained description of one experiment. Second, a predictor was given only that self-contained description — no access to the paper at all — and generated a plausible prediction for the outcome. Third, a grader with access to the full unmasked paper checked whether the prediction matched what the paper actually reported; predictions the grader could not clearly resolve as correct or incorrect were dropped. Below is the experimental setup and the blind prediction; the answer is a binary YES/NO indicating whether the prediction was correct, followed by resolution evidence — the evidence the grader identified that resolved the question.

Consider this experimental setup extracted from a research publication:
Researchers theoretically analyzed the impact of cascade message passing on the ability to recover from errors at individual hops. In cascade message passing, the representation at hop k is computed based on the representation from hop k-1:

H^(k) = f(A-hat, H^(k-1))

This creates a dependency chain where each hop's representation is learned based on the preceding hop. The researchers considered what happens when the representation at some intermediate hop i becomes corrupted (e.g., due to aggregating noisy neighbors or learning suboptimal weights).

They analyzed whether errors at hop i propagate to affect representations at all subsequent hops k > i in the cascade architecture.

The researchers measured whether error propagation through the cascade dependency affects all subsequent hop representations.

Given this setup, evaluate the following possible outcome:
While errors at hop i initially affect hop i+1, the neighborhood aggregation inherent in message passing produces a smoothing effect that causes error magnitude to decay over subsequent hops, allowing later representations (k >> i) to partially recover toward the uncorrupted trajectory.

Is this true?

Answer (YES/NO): NO